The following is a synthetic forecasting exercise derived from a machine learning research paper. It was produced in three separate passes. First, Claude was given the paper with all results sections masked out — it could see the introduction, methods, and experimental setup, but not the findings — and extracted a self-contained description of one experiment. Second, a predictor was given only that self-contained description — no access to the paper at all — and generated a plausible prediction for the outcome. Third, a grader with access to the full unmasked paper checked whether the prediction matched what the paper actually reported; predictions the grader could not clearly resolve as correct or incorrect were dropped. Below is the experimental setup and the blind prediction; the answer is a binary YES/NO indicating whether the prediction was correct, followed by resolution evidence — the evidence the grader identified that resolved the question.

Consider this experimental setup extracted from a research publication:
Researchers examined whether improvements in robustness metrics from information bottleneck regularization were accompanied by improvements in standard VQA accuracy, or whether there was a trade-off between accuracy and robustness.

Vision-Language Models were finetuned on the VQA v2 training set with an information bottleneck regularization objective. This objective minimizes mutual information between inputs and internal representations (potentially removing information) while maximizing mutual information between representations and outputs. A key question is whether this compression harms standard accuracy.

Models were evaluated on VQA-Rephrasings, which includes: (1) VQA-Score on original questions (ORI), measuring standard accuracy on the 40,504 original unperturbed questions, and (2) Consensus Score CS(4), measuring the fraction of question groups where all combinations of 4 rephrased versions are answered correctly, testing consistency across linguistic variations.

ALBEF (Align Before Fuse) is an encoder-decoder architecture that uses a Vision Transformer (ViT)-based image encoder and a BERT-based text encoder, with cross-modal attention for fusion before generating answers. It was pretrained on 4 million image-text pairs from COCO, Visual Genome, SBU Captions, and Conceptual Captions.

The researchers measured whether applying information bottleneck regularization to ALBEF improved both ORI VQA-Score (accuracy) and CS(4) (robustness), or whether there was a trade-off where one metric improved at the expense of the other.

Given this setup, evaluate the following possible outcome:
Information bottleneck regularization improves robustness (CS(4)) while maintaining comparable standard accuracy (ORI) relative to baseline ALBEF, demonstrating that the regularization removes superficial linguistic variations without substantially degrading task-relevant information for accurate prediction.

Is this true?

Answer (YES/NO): NO